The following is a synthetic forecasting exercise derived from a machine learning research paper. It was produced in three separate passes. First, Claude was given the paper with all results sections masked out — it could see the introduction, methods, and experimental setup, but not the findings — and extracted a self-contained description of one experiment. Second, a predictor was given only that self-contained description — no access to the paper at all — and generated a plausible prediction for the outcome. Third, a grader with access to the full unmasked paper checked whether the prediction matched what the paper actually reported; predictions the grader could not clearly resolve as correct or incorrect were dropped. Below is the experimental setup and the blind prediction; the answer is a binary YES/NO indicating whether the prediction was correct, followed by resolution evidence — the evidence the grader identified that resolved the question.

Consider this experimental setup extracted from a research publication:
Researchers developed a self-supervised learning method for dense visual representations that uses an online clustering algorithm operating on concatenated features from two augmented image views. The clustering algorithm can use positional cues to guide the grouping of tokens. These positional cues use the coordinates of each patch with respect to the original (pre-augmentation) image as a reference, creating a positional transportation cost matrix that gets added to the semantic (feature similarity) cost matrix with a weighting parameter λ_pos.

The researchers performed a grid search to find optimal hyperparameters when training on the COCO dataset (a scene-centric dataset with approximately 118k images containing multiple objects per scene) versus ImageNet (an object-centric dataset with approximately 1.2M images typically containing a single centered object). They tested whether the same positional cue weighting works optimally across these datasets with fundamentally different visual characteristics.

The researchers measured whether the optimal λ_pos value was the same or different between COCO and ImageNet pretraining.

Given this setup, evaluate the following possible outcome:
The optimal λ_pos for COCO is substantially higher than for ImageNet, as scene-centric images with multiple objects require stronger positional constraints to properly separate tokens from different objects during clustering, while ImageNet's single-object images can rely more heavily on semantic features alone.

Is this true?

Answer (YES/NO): NO